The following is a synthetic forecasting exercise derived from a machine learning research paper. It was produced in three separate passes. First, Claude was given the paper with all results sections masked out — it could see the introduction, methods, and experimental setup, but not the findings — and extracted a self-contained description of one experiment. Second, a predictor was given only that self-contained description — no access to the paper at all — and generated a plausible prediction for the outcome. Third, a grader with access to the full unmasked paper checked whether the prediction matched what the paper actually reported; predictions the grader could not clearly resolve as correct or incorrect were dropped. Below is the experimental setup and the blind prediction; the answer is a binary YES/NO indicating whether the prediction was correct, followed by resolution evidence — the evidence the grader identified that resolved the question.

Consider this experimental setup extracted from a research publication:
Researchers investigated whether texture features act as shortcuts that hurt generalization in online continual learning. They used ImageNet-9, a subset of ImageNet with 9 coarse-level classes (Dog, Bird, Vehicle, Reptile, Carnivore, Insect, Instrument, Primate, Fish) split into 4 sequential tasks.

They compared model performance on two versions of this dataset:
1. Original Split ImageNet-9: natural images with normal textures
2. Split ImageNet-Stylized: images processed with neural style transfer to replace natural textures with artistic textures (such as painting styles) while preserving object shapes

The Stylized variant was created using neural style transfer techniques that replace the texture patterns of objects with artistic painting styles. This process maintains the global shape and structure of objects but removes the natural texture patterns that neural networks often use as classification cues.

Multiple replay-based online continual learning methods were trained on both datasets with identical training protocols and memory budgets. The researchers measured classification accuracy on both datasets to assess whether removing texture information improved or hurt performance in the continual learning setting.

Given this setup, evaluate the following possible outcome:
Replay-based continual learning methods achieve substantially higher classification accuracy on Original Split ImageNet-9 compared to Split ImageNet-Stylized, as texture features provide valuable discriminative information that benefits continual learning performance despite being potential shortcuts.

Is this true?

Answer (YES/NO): YES